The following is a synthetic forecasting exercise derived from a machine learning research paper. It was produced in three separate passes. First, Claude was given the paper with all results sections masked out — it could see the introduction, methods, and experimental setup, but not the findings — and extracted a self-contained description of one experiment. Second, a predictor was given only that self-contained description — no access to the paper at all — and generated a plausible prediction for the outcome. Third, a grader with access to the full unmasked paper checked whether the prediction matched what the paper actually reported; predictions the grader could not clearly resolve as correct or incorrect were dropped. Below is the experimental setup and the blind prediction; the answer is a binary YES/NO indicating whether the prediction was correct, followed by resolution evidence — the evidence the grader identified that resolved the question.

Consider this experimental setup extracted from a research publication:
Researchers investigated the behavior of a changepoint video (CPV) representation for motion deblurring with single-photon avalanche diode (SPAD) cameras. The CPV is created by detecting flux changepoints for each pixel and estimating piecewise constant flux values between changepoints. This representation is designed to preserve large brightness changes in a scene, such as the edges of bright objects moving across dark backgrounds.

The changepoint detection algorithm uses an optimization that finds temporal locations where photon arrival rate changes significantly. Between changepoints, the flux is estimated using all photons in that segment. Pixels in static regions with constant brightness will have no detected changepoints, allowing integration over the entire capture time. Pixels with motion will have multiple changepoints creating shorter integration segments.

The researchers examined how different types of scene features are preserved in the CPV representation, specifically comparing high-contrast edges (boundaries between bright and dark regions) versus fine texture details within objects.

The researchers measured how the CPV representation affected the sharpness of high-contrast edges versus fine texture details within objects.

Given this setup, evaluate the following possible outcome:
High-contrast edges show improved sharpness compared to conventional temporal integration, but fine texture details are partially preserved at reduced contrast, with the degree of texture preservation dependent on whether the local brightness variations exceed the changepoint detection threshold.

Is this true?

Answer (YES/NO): NO